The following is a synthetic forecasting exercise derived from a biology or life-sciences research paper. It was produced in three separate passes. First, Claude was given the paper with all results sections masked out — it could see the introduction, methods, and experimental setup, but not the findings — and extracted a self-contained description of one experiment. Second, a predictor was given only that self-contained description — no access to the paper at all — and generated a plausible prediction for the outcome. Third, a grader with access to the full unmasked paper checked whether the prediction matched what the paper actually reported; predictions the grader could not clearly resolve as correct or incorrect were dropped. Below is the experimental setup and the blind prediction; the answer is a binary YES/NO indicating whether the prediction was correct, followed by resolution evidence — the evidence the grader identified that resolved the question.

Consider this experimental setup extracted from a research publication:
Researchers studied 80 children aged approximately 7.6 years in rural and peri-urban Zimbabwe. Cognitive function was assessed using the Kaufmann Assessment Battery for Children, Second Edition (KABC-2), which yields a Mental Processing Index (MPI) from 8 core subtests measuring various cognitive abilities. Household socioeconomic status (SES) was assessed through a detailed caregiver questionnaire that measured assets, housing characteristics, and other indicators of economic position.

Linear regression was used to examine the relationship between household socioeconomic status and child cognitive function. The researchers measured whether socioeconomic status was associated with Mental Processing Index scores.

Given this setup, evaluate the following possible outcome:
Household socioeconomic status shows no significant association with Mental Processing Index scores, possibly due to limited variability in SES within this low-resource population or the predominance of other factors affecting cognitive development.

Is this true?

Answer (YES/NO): YES